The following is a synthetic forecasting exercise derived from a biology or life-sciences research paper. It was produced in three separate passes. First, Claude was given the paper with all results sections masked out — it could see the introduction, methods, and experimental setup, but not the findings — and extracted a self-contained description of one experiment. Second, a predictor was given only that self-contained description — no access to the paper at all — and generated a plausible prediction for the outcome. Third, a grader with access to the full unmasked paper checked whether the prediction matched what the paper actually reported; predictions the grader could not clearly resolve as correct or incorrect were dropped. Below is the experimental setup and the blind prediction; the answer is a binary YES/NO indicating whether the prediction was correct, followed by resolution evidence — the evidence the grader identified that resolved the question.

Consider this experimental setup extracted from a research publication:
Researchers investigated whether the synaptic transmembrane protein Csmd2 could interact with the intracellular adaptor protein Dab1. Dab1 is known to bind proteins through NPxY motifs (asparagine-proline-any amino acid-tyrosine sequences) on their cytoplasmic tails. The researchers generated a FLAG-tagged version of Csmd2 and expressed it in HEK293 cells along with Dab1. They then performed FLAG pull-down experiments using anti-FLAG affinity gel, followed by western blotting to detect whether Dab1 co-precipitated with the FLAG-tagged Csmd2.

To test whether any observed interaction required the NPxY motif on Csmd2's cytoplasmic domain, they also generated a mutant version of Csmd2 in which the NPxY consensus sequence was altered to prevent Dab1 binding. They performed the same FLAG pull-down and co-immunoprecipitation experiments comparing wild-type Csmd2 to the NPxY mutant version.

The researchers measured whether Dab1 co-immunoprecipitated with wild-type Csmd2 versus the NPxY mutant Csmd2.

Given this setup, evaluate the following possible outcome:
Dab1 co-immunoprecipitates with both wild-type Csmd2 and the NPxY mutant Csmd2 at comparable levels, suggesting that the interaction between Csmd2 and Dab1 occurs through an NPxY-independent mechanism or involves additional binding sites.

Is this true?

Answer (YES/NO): NO